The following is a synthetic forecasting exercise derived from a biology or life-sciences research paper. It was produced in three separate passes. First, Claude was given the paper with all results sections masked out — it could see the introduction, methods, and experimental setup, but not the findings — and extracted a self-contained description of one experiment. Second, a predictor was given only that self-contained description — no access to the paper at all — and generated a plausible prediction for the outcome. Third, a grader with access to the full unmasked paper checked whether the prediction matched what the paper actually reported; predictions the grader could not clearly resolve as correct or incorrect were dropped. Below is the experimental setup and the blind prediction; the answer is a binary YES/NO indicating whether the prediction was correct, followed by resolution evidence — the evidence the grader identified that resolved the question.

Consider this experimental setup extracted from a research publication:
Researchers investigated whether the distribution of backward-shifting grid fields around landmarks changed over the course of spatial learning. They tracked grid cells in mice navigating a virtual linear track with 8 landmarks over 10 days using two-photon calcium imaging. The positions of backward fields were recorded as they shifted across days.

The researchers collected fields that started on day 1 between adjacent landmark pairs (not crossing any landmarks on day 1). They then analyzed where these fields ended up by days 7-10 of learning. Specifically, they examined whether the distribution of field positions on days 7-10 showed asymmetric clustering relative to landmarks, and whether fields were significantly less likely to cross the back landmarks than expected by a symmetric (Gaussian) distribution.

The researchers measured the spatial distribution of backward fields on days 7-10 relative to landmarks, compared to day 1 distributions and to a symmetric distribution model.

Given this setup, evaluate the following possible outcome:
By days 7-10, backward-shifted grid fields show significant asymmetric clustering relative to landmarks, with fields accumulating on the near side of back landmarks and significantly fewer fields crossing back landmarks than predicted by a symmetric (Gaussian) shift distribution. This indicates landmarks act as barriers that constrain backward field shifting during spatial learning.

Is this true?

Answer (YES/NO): YES